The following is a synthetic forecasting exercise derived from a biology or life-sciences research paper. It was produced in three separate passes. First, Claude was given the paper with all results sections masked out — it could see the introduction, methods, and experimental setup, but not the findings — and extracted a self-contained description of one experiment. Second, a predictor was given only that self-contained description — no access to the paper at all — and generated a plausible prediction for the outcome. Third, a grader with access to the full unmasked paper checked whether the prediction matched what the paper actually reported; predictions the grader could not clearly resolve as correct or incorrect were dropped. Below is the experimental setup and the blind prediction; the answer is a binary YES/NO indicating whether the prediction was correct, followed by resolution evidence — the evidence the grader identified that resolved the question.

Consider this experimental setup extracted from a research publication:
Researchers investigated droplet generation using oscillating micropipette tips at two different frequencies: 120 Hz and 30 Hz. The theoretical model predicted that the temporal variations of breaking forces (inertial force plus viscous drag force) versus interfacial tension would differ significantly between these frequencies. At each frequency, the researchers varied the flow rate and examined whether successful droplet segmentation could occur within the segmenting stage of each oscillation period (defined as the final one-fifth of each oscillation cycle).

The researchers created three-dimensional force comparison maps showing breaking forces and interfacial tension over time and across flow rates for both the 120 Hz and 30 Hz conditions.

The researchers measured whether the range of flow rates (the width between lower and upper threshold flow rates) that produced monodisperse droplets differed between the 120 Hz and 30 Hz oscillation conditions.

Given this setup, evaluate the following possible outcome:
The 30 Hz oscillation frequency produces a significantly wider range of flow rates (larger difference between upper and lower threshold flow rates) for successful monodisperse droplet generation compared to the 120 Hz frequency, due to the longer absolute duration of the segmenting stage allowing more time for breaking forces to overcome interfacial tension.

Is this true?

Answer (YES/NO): NO